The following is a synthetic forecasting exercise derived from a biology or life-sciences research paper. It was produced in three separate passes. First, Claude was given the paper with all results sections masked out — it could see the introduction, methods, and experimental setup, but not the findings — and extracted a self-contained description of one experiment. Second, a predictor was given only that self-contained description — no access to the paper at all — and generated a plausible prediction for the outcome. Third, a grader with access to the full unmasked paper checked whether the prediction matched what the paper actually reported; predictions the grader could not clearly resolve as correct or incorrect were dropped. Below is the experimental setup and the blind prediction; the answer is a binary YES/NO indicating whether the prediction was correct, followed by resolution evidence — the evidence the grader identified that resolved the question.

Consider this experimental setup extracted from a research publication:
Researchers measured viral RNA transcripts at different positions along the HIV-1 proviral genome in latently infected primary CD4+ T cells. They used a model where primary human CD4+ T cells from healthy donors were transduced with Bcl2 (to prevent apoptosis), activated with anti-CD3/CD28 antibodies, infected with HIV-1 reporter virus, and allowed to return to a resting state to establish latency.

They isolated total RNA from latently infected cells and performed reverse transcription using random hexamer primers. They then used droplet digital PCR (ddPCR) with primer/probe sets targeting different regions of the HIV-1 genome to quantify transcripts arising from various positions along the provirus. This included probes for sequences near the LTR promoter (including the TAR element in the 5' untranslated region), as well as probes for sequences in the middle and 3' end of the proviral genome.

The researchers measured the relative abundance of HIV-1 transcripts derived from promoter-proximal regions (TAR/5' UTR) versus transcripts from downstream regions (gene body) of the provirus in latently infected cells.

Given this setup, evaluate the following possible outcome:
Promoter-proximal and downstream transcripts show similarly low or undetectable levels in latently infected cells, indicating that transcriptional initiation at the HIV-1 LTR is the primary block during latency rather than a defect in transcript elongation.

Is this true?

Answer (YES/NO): NO